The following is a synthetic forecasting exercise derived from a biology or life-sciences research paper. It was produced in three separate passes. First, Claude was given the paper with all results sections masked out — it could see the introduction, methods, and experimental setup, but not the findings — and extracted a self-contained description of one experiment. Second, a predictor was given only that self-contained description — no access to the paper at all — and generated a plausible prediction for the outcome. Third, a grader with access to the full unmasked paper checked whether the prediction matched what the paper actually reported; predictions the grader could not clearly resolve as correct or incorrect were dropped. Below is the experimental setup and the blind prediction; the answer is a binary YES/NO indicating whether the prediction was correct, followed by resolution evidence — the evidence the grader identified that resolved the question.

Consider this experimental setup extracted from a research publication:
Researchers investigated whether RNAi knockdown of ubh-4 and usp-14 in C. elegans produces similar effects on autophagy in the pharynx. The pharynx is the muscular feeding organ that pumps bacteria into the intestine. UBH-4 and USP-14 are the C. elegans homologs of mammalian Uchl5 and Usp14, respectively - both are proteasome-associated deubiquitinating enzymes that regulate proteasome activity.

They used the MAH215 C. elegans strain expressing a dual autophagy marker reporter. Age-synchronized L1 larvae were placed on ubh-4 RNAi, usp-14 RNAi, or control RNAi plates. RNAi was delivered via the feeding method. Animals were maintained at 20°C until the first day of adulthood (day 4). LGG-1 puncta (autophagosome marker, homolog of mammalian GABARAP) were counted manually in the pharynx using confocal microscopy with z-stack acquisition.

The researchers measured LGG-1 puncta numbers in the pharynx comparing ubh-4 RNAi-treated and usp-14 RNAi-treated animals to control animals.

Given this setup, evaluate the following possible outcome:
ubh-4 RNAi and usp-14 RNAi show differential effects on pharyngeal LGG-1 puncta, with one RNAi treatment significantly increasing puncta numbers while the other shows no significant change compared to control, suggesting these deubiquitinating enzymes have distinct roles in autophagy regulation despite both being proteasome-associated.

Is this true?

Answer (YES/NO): NO